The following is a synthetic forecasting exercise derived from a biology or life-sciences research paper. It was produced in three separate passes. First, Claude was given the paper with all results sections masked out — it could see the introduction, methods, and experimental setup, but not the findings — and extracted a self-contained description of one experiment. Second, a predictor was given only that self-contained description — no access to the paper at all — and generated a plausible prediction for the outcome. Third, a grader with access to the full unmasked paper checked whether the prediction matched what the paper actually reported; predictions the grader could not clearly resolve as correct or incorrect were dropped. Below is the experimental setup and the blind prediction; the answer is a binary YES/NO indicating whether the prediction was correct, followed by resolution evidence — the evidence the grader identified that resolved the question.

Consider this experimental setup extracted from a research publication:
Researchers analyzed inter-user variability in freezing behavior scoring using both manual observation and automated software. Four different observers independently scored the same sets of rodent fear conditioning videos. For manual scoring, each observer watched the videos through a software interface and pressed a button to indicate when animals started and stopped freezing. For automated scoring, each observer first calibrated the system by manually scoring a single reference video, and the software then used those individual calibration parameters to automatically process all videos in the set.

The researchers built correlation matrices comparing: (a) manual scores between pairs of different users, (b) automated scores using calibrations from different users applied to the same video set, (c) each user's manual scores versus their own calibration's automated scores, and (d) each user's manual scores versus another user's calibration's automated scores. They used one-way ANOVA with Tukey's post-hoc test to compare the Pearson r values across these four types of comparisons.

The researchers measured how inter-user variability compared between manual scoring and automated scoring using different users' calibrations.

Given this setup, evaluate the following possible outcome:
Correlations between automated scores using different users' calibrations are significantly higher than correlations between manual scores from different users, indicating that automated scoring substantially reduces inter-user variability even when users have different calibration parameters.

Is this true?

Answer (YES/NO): NO